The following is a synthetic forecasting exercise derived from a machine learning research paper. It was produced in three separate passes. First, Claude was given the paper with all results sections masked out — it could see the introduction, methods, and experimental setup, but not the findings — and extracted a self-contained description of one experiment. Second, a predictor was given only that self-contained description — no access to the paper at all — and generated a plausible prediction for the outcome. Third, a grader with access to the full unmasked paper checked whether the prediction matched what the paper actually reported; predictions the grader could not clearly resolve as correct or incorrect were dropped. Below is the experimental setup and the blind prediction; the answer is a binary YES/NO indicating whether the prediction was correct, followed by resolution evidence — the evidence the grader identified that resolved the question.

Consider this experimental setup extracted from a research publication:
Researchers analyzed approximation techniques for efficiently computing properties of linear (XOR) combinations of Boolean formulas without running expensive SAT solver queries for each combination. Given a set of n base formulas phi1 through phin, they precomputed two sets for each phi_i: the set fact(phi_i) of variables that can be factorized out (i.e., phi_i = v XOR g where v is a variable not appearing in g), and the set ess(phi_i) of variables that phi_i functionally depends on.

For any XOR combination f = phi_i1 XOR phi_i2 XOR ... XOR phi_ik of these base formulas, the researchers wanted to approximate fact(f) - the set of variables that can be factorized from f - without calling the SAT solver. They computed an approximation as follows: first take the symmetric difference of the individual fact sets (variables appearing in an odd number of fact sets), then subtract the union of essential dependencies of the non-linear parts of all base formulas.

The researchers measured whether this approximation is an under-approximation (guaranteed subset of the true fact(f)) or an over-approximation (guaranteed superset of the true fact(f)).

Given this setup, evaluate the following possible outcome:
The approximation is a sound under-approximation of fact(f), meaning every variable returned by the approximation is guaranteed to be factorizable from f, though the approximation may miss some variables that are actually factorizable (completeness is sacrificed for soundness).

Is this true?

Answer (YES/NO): YES